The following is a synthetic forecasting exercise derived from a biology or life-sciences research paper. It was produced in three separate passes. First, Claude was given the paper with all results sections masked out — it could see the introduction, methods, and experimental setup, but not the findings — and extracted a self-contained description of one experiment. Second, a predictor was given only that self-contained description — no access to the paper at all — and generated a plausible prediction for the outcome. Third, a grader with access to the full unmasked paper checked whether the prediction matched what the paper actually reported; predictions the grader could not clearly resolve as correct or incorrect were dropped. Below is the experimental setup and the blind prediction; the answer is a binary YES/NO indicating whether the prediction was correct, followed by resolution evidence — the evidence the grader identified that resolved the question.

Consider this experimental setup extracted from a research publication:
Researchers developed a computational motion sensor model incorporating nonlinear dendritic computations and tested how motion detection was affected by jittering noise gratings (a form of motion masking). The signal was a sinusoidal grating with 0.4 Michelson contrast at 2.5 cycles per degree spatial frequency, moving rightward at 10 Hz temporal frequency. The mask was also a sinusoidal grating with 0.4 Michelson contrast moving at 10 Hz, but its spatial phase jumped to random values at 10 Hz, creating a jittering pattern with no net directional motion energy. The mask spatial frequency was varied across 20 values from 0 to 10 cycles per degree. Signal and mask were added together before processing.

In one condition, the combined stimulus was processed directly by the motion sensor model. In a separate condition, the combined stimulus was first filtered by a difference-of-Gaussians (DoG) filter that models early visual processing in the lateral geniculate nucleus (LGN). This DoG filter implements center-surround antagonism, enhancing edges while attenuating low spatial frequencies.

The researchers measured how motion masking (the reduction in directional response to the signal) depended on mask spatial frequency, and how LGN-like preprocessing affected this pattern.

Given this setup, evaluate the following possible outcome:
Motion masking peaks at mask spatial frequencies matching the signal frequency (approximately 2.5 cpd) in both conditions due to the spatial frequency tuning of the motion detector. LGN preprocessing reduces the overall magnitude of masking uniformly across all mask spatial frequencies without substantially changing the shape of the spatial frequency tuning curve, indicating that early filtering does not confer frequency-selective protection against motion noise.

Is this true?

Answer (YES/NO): NO